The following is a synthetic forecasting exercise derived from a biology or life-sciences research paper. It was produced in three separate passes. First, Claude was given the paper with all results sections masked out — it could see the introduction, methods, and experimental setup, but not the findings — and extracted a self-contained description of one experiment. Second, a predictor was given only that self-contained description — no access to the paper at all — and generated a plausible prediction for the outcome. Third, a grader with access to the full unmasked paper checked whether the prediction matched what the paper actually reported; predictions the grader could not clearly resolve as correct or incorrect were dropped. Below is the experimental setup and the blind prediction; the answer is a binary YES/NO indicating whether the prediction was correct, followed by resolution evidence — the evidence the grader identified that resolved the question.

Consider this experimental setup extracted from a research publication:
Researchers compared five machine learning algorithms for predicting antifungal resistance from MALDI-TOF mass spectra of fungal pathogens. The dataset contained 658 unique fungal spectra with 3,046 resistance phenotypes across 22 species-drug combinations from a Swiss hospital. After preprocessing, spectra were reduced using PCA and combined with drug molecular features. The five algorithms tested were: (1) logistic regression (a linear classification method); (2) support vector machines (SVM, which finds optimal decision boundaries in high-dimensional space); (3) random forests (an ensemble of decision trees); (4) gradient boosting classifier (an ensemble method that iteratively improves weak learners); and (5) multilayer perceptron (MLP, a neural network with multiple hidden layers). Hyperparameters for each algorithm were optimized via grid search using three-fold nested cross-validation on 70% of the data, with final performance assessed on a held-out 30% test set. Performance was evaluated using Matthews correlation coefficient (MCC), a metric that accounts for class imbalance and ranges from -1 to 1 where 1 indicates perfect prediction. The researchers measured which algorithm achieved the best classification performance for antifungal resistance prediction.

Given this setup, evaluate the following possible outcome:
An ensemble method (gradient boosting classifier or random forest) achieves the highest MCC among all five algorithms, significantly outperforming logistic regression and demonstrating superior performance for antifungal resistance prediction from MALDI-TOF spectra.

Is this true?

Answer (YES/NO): NO